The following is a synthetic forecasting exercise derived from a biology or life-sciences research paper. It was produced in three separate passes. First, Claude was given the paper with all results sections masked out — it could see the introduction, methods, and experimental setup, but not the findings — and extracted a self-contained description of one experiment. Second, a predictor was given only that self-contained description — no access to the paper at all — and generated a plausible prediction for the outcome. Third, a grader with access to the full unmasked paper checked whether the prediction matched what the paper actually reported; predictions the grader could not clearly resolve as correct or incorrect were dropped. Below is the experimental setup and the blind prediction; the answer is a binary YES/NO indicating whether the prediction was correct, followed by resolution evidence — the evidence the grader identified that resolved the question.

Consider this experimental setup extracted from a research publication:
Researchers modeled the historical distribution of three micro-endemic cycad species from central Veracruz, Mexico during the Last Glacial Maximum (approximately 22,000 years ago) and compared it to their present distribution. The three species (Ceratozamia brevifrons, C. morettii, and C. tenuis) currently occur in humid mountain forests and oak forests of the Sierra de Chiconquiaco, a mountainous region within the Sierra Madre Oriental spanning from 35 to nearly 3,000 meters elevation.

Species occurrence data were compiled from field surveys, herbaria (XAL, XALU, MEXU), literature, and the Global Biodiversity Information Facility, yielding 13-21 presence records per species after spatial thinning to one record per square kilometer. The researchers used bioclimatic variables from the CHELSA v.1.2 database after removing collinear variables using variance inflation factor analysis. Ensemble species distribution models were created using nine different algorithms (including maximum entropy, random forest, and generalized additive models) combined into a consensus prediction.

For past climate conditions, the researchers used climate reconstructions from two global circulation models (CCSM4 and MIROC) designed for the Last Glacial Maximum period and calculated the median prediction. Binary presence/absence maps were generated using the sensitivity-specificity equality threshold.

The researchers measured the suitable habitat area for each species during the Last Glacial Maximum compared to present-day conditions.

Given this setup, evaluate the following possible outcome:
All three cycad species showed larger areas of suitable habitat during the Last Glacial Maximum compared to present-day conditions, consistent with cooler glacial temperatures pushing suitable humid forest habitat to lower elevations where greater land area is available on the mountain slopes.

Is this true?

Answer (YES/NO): NO